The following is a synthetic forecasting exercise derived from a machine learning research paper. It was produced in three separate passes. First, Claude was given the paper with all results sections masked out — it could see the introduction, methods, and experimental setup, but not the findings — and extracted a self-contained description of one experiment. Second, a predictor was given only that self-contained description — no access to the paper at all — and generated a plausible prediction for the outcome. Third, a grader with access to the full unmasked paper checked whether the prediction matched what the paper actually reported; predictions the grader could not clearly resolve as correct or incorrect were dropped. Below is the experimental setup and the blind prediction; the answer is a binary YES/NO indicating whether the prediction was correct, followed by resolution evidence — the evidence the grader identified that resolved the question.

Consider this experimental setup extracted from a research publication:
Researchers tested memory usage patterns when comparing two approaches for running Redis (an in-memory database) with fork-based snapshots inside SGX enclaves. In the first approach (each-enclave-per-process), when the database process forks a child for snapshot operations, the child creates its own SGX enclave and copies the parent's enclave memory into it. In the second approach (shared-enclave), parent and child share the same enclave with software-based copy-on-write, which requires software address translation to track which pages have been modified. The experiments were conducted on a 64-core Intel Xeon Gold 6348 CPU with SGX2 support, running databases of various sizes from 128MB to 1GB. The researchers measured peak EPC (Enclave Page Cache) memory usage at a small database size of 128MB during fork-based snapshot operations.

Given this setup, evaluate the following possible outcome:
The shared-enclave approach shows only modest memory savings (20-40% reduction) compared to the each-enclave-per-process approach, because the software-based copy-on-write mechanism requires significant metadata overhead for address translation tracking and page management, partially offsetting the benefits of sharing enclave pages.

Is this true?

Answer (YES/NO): NO